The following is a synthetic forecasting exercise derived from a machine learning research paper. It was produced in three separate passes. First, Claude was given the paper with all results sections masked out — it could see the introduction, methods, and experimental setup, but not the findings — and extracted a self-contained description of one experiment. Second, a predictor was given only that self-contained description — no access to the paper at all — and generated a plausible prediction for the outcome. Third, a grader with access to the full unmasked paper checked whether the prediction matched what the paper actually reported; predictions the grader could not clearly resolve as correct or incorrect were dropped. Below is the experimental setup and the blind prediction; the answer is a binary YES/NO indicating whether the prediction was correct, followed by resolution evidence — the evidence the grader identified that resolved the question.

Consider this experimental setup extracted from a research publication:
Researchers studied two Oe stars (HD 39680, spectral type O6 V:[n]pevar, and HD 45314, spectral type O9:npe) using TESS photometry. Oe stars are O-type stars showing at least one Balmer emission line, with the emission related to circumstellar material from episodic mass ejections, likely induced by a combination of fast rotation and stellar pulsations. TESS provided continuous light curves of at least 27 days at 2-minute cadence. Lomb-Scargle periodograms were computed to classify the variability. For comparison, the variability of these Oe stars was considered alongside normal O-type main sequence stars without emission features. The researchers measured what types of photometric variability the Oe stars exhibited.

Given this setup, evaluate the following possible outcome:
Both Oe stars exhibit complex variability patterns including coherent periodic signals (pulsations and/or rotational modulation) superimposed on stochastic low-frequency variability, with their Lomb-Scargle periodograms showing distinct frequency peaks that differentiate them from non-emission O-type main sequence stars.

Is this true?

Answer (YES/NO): NO